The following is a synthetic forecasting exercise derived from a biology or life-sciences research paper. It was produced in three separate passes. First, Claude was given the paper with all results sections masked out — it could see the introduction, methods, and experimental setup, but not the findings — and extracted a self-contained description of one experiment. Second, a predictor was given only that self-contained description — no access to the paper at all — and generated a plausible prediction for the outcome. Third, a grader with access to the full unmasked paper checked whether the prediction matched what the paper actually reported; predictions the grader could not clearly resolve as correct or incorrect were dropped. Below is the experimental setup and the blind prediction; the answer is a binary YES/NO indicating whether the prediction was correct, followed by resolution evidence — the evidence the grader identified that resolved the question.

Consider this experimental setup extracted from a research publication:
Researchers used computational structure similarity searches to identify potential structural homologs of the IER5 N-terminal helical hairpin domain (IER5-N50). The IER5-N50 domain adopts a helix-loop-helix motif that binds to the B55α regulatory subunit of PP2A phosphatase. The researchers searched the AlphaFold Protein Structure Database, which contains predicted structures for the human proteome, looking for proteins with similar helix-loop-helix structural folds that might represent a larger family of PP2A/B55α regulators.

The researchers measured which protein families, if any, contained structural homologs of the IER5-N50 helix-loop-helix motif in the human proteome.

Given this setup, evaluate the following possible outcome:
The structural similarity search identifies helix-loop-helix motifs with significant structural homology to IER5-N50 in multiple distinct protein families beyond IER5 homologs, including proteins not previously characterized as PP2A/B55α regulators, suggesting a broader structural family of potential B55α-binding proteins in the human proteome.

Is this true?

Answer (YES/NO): NO